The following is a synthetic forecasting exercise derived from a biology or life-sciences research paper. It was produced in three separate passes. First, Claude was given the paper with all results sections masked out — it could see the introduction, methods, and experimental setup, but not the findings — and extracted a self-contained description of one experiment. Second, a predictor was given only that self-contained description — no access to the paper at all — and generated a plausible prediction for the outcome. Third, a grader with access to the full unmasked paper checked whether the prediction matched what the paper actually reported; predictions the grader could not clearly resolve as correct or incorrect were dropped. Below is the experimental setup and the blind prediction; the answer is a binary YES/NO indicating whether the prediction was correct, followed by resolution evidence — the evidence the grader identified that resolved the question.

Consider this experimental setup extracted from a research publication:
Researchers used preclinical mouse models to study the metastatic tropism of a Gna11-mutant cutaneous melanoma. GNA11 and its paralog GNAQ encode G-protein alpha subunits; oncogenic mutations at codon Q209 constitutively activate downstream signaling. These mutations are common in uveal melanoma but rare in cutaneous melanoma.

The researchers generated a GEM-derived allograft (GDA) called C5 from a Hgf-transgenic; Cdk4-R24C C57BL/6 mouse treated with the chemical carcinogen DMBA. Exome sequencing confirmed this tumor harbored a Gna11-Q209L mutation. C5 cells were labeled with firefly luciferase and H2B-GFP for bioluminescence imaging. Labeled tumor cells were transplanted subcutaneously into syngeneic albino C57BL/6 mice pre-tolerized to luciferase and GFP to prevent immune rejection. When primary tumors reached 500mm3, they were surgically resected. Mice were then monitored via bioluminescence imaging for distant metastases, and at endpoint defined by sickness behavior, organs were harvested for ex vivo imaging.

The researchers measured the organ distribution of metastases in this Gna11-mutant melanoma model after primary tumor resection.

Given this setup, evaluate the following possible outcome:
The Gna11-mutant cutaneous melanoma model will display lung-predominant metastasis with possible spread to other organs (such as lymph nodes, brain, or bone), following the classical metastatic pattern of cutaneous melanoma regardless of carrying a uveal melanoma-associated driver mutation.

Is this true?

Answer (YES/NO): NO